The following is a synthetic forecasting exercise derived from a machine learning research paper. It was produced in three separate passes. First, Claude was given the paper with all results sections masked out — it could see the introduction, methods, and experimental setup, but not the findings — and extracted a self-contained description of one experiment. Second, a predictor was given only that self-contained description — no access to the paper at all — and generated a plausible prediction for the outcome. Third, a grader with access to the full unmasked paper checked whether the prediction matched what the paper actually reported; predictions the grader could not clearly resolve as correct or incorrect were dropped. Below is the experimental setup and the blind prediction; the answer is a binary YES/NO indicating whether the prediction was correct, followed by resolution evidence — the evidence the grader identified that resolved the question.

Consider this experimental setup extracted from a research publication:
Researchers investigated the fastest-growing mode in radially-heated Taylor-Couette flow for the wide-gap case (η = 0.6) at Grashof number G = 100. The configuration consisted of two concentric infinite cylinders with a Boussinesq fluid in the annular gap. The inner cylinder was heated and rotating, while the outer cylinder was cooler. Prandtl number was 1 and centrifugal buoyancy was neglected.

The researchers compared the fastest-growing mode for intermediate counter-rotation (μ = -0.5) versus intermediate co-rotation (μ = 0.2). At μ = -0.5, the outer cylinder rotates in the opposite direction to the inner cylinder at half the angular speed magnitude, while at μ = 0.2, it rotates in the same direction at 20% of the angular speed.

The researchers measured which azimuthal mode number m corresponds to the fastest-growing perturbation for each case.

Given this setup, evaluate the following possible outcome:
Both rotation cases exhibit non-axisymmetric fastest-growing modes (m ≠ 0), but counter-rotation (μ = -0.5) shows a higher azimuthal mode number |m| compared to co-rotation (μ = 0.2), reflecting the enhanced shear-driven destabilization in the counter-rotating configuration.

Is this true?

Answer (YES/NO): NO